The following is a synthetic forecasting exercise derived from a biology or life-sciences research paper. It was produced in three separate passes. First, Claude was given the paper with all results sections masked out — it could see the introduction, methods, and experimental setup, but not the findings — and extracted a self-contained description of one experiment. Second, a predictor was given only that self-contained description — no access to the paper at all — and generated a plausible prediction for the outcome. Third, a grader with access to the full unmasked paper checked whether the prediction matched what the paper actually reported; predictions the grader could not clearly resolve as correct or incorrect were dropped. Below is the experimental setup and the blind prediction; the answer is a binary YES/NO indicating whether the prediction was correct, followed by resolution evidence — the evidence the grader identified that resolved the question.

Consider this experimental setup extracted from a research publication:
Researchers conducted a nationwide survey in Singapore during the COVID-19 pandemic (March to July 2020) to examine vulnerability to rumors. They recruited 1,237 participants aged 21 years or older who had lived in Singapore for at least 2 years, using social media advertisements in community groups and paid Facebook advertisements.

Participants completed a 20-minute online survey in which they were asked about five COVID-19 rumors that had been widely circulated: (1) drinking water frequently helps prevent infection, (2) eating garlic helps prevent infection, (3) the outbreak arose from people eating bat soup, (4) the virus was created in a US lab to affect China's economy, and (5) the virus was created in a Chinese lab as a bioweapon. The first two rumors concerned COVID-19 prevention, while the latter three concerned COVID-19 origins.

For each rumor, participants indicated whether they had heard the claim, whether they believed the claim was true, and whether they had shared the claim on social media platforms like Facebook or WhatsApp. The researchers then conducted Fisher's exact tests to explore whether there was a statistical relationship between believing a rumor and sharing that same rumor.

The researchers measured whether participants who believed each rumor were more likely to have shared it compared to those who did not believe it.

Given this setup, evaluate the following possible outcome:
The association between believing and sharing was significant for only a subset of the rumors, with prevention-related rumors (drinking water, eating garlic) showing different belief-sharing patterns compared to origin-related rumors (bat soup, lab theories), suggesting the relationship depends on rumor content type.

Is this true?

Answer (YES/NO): NO